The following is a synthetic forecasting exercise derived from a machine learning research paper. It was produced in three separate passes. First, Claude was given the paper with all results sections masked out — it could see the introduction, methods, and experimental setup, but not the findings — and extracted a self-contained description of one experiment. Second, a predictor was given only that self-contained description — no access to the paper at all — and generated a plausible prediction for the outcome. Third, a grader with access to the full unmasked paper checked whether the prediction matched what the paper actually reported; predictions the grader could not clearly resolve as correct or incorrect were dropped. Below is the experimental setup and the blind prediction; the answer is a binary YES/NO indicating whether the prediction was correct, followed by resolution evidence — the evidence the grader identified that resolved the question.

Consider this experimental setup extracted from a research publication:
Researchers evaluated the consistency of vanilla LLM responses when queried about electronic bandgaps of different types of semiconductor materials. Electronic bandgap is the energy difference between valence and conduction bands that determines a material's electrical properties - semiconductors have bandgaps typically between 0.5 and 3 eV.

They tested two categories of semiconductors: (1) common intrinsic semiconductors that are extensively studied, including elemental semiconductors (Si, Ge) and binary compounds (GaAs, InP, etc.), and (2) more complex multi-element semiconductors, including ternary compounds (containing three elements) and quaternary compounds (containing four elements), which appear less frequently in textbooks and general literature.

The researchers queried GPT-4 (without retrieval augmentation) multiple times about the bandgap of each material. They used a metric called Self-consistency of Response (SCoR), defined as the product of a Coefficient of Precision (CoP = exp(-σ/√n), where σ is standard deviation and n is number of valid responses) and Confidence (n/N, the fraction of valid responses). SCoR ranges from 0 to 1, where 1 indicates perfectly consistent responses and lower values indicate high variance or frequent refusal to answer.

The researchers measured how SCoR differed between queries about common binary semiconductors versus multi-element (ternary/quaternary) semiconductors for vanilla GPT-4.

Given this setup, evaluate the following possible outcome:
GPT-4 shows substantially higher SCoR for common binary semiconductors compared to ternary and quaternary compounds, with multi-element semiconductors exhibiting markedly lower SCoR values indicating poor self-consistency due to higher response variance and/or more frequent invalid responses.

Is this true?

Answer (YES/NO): YES